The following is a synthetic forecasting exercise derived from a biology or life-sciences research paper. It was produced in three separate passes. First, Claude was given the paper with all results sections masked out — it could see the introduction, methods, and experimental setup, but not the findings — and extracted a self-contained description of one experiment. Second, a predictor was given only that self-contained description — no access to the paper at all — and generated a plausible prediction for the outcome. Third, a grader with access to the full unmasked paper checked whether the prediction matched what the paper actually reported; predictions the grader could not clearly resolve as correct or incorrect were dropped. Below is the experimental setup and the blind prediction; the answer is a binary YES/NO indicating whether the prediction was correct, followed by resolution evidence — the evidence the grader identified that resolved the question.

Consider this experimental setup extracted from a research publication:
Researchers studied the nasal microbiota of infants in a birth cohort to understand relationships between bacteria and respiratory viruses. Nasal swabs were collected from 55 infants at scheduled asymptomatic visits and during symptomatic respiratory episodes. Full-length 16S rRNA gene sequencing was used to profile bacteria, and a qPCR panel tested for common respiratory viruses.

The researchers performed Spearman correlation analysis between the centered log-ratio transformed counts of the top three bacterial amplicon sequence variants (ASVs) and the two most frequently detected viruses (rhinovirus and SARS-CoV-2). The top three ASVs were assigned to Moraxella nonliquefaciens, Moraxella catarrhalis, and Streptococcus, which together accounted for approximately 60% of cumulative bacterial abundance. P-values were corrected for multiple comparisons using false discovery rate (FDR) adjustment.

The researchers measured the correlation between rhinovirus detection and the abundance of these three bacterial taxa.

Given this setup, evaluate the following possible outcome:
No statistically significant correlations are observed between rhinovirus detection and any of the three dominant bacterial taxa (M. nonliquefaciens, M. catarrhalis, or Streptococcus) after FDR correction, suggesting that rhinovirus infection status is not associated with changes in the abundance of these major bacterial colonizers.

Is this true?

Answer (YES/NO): NO